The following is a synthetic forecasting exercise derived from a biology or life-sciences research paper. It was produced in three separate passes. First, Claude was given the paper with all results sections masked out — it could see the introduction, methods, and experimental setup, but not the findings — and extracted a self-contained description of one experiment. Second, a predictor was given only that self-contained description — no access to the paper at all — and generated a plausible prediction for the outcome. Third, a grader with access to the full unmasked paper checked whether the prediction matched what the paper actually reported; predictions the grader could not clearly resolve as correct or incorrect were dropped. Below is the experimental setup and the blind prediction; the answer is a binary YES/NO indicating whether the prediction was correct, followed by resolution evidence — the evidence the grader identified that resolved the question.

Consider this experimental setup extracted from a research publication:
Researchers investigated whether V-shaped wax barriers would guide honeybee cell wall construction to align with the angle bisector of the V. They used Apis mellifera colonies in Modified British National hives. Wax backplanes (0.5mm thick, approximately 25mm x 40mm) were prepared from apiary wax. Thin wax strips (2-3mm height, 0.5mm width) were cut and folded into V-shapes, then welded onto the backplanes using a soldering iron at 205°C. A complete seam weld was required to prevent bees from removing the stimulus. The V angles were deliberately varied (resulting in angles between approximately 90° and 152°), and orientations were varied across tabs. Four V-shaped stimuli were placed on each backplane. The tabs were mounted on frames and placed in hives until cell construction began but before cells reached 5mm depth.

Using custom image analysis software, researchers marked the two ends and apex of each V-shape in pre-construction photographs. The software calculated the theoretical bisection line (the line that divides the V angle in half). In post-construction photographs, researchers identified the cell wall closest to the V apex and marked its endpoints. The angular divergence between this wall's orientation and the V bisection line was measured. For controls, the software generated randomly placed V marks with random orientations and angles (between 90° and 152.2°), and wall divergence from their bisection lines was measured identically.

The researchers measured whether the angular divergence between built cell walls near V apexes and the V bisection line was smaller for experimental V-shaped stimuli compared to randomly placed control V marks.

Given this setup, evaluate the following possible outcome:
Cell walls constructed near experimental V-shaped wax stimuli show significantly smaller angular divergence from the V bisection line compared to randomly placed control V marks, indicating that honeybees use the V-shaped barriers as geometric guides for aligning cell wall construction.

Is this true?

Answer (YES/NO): YES